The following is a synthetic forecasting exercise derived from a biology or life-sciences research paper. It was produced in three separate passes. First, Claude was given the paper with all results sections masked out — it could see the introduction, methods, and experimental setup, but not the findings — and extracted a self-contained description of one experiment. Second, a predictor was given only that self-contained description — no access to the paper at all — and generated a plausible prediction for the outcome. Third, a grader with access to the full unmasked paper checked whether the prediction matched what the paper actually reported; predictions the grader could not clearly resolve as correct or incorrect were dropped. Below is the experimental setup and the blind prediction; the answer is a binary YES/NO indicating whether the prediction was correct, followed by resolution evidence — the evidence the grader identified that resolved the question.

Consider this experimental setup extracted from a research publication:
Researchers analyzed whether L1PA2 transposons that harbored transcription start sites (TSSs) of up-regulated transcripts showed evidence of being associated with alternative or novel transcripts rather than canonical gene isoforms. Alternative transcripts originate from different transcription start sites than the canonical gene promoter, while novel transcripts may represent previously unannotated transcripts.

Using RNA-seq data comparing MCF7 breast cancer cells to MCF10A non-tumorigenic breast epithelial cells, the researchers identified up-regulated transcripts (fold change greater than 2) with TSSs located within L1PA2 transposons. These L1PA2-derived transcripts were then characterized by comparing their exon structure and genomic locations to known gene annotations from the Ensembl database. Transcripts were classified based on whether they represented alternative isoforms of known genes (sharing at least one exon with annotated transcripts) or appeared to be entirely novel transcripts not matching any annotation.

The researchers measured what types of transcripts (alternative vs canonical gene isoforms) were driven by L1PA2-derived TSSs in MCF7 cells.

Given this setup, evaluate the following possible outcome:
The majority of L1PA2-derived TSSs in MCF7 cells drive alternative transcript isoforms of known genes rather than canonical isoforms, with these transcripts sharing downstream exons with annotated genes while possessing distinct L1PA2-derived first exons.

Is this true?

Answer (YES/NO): NO